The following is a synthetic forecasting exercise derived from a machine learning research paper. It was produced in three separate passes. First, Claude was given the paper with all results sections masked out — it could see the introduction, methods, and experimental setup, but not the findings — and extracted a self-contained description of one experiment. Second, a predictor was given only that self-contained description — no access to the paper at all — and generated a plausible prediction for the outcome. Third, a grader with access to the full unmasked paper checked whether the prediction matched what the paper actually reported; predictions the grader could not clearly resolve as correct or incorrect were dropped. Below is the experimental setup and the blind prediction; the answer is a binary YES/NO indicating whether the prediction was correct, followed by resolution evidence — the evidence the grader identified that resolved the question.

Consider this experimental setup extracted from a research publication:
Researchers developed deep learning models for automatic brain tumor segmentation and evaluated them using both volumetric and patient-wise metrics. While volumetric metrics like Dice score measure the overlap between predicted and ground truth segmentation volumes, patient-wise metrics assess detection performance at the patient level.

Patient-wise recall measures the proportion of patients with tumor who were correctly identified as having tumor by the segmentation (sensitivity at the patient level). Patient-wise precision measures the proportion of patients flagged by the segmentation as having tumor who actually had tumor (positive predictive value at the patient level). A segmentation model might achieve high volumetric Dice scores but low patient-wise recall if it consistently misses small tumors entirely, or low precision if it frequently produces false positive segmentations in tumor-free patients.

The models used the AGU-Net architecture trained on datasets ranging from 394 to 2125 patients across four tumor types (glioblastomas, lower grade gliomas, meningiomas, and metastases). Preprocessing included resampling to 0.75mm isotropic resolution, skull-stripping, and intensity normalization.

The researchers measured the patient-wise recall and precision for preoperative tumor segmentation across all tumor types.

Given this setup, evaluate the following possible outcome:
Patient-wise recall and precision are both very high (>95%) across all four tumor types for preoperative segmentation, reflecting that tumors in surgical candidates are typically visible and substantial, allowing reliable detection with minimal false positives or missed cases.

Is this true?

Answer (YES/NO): NO